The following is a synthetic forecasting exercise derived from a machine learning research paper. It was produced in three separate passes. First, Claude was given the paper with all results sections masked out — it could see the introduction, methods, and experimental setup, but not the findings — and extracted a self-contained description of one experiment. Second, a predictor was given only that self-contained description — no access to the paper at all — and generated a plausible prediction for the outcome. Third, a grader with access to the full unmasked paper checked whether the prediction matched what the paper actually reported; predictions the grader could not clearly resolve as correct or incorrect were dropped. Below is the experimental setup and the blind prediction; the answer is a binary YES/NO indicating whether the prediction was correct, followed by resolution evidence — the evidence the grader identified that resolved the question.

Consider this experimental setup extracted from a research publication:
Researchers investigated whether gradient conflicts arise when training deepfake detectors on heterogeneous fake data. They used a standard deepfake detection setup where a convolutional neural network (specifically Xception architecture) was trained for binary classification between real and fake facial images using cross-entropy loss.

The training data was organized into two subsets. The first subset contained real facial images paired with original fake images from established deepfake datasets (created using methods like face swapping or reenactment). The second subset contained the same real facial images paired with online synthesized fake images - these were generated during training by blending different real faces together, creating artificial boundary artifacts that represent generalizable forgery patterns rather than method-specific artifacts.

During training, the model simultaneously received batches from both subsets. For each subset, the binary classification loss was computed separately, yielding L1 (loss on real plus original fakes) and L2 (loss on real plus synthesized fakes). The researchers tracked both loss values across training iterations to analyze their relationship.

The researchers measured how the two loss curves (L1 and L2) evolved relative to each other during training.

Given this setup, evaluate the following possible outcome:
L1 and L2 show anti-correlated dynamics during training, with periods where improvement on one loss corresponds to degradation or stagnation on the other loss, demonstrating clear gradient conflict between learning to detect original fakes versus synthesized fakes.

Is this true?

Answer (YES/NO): YES